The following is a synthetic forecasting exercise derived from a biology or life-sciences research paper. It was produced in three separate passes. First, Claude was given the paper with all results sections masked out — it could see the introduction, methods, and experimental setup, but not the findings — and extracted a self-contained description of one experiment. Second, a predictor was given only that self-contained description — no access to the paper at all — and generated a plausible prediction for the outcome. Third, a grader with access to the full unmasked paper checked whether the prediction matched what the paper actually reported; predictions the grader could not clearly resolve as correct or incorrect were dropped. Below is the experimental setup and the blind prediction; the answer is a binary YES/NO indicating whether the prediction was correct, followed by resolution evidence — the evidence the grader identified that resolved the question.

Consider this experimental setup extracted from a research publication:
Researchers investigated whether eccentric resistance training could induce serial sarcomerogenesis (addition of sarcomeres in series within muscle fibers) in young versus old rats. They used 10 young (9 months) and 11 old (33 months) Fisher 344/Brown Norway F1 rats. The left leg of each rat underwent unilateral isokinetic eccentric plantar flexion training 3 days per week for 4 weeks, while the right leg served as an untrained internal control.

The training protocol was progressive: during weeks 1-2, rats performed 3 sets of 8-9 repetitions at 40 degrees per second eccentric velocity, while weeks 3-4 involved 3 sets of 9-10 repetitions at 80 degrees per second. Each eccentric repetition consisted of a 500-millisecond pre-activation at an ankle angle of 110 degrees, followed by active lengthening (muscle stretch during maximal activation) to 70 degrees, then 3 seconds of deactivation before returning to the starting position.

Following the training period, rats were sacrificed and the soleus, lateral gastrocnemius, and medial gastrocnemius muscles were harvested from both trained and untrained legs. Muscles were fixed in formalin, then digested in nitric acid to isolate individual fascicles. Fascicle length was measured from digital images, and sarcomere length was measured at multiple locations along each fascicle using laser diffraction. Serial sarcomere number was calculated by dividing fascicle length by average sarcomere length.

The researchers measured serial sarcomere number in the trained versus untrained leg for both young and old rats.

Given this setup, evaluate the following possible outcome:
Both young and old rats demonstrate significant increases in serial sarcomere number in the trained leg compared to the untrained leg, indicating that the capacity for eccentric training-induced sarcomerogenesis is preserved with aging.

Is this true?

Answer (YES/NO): NO